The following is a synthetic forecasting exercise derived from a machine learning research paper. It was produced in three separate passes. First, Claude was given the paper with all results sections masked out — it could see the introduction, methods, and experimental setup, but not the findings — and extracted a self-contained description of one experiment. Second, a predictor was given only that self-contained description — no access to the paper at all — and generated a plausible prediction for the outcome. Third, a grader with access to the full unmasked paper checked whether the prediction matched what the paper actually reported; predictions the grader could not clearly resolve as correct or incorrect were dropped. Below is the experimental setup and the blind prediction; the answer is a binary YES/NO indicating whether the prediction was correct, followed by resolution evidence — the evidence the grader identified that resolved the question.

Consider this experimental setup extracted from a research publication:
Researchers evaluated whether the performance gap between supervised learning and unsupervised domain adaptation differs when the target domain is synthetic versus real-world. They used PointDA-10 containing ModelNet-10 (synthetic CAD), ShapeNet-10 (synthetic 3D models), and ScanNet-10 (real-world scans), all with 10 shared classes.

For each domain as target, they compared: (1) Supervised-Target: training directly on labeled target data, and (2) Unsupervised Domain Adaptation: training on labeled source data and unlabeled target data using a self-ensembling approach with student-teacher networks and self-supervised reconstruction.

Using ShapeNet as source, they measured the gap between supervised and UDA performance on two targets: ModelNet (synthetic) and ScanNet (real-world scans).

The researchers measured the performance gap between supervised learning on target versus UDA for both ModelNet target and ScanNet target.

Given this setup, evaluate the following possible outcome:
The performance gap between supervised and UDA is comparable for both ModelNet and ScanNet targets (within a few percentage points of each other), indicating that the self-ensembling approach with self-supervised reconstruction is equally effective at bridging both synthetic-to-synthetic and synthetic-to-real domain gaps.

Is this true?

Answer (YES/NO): NO